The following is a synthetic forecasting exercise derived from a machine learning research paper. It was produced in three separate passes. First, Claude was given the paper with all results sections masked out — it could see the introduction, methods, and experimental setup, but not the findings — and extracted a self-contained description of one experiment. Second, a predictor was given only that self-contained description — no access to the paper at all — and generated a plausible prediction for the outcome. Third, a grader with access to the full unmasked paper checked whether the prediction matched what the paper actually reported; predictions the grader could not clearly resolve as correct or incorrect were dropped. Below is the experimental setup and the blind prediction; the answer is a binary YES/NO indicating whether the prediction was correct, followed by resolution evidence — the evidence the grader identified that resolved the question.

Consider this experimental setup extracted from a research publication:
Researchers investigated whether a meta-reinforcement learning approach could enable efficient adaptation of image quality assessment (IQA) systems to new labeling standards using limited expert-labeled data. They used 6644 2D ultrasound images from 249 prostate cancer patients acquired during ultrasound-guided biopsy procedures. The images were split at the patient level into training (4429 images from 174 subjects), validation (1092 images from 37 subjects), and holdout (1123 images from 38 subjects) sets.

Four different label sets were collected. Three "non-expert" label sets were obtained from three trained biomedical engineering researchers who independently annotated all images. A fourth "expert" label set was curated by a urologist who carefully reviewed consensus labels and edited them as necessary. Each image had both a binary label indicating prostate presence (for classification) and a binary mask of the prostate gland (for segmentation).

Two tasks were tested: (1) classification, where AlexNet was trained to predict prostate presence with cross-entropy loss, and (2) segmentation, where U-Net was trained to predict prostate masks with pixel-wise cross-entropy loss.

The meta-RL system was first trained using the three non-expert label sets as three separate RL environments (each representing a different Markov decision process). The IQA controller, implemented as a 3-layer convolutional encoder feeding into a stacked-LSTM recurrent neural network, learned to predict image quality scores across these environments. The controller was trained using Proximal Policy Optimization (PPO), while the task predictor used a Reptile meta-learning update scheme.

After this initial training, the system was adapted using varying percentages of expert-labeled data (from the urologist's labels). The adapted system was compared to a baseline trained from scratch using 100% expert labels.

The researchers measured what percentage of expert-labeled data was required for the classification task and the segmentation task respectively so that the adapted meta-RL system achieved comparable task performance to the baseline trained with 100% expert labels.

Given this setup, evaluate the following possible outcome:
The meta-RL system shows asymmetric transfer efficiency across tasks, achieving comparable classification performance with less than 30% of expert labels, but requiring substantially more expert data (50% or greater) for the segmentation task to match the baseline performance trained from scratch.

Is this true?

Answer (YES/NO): NO